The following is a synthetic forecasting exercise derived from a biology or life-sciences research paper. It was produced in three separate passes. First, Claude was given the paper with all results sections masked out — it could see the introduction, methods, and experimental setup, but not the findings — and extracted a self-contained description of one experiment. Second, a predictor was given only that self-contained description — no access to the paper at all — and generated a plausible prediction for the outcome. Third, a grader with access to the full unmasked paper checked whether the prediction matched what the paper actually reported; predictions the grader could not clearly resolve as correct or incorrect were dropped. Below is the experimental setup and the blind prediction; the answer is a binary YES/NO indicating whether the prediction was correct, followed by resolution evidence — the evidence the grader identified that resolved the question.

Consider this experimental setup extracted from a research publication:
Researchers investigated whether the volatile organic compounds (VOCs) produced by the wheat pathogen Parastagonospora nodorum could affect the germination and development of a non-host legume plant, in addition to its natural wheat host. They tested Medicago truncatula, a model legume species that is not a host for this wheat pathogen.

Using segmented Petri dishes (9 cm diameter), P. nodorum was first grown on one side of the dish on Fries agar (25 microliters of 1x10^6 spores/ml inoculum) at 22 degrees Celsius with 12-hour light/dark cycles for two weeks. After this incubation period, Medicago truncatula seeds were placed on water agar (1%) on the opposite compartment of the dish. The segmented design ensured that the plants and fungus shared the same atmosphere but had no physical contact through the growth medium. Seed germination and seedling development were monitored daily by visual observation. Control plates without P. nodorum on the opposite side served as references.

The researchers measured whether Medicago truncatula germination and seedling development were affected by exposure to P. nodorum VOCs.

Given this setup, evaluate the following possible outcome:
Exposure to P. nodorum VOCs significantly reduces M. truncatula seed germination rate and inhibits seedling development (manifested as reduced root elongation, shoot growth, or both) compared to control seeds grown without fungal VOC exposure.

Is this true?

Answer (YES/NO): NO